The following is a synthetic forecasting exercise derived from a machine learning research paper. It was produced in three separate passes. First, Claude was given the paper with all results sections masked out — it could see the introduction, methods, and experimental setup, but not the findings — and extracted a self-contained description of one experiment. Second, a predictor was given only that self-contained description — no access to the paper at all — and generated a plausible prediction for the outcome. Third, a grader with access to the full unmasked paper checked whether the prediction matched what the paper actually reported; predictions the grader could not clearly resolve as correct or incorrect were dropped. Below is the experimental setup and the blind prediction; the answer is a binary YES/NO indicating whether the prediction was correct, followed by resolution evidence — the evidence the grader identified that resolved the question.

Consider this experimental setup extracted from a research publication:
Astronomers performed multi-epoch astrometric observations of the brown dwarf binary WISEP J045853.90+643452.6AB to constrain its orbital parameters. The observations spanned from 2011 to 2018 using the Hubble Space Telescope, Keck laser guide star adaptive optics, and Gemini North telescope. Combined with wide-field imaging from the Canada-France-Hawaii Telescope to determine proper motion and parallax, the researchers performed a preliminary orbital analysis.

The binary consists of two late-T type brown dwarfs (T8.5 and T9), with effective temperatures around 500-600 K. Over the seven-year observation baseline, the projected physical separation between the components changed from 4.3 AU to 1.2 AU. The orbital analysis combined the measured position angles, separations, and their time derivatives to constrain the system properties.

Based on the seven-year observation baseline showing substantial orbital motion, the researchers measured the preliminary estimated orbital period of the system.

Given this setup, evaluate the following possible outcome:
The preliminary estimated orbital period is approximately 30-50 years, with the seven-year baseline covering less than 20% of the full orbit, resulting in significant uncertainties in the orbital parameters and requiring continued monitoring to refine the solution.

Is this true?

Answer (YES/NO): NO